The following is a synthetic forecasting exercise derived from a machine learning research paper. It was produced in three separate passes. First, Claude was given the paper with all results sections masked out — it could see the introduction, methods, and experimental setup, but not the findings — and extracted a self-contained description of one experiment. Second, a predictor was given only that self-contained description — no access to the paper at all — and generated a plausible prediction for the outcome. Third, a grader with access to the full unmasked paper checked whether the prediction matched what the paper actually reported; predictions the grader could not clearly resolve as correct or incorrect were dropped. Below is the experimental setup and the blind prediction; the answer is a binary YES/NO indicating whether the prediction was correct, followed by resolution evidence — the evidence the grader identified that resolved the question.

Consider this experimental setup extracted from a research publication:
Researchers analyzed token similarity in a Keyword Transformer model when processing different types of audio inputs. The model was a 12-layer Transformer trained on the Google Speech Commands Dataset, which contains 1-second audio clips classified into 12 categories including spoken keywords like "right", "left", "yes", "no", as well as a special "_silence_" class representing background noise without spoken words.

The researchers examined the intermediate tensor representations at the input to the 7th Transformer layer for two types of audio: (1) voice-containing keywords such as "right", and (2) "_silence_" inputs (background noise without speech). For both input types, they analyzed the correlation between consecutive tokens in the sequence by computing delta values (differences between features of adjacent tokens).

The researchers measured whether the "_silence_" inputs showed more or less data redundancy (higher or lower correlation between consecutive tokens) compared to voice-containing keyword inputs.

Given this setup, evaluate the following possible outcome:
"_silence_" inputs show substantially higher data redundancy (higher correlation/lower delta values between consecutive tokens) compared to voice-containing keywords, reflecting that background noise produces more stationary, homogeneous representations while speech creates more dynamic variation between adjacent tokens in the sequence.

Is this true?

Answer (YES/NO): YES